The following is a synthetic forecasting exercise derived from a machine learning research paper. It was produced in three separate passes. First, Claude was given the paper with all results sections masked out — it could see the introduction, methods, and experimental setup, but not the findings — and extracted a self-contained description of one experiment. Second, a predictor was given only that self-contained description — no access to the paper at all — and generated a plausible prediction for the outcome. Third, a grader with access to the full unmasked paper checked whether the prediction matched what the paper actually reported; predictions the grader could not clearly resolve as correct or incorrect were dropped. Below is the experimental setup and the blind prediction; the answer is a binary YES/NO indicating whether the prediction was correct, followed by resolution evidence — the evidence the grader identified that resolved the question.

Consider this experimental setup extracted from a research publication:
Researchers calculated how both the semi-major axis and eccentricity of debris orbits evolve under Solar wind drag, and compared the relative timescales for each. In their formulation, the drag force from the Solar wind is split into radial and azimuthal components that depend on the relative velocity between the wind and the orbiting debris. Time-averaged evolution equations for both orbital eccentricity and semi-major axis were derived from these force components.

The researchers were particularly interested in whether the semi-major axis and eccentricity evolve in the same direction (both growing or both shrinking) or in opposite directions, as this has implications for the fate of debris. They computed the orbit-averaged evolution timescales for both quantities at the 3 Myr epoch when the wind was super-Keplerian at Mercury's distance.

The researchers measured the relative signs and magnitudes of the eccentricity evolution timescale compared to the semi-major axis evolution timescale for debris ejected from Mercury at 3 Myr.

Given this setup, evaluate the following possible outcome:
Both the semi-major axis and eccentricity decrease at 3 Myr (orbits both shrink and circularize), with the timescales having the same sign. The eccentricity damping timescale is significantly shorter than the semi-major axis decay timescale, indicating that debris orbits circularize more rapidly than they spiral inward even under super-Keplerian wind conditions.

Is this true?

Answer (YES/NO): NO